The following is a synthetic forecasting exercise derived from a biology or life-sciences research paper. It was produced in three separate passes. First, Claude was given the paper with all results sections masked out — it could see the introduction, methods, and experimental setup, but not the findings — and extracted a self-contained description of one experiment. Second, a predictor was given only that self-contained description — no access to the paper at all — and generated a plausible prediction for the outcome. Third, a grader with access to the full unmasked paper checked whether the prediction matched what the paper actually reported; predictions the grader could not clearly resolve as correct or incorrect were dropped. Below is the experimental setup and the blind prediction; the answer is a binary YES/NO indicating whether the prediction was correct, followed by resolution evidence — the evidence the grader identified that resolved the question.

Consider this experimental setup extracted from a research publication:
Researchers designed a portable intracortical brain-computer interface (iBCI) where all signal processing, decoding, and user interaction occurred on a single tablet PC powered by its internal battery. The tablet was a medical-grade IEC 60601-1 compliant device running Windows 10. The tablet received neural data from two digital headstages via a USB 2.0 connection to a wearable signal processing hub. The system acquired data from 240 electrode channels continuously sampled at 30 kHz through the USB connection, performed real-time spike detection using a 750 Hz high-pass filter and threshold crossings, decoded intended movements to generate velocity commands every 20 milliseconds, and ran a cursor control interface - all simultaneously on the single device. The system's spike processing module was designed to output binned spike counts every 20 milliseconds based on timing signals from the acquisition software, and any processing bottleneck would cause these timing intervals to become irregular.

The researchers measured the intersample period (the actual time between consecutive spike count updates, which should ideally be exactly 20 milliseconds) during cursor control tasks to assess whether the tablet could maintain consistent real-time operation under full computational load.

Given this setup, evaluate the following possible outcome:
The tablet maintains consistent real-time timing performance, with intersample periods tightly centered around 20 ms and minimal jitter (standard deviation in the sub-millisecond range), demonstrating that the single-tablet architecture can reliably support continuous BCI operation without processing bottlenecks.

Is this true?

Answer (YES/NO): NO